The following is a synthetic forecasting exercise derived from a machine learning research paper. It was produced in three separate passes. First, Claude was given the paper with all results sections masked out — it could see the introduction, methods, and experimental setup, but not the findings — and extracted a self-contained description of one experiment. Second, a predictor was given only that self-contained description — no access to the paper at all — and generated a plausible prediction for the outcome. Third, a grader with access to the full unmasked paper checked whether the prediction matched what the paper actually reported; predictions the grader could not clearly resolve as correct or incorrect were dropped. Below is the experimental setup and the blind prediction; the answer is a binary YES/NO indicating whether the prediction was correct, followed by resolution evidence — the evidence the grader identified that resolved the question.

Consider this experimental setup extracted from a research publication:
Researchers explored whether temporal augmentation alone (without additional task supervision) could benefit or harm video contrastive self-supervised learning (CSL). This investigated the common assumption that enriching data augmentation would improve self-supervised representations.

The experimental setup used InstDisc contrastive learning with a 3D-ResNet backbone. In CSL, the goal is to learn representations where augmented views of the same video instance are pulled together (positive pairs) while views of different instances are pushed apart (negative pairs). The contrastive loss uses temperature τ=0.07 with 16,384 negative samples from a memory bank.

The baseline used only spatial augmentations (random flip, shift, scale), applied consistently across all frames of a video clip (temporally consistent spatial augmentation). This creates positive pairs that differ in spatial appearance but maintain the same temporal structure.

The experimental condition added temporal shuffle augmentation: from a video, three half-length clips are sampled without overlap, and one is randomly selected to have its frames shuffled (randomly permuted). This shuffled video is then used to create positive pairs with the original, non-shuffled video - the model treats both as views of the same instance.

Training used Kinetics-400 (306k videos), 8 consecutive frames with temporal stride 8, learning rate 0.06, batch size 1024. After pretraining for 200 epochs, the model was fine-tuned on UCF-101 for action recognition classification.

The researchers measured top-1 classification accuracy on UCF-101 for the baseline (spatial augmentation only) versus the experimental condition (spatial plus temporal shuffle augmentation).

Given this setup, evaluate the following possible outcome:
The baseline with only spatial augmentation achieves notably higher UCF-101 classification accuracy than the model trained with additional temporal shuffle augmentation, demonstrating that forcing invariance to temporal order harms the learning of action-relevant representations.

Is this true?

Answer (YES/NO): NO